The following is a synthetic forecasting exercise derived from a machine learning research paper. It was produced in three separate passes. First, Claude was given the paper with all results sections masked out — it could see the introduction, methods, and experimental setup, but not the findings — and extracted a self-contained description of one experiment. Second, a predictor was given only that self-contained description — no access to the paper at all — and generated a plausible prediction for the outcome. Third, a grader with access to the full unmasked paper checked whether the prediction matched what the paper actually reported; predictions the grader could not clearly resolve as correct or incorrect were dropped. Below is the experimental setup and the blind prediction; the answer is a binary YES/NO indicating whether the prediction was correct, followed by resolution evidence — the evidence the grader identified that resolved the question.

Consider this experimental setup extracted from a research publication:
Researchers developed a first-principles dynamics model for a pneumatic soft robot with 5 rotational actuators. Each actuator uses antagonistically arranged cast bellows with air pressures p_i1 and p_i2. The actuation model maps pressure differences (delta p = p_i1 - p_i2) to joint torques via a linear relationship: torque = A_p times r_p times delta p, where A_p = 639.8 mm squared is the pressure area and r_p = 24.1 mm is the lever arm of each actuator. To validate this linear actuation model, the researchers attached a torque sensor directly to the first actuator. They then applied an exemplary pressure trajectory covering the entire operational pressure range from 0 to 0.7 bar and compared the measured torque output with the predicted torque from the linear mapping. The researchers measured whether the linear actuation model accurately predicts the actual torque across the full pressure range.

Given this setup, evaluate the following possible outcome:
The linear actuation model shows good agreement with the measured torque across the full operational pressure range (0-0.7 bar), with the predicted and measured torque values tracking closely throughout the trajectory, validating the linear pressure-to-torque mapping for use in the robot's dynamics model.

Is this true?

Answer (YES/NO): YES